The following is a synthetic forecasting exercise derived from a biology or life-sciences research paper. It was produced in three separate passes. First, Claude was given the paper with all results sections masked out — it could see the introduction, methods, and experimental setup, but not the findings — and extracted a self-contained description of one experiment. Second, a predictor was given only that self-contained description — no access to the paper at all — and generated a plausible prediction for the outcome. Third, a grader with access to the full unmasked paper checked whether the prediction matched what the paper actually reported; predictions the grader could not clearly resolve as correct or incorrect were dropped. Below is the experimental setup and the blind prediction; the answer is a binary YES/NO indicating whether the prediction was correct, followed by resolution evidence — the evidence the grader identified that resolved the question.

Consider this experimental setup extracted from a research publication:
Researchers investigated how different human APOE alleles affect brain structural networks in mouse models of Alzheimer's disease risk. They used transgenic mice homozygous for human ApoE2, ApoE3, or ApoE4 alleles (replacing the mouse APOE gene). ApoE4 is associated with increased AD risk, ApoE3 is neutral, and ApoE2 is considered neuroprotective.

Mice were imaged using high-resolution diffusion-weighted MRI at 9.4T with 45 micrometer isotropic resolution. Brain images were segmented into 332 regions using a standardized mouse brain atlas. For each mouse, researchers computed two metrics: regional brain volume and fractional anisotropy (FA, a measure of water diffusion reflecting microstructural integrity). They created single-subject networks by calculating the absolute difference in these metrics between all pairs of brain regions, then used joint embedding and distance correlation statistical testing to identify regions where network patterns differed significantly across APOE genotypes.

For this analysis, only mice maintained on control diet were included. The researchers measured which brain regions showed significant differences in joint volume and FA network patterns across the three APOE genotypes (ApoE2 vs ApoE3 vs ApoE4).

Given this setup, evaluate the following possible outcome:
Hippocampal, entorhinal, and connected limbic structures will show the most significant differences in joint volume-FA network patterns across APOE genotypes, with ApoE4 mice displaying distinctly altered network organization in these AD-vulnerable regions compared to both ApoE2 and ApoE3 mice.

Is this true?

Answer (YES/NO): NO